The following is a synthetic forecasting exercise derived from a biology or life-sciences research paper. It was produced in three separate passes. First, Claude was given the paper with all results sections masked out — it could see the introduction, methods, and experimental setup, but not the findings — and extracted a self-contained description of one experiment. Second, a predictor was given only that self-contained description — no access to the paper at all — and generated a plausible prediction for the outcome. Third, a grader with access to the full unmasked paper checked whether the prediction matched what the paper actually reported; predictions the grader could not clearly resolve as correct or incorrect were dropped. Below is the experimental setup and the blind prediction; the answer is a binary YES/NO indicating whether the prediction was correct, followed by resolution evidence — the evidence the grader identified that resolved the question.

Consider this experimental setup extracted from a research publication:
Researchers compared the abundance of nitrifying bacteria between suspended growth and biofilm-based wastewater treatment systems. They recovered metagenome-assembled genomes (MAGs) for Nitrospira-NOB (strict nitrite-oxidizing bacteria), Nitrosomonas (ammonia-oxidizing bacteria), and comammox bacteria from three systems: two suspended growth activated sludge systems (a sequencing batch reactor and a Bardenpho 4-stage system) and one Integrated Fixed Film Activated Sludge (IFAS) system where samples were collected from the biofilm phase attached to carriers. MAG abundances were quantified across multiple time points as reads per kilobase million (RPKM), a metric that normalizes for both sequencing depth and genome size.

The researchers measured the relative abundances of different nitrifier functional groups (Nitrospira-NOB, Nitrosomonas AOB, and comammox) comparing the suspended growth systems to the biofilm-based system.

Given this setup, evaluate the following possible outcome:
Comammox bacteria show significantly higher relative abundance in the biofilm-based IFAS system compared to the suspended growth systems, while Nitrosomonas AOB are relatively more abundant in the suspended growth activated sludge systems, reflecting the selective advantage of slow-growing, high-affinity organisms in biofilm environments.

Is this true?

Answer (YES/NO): NO